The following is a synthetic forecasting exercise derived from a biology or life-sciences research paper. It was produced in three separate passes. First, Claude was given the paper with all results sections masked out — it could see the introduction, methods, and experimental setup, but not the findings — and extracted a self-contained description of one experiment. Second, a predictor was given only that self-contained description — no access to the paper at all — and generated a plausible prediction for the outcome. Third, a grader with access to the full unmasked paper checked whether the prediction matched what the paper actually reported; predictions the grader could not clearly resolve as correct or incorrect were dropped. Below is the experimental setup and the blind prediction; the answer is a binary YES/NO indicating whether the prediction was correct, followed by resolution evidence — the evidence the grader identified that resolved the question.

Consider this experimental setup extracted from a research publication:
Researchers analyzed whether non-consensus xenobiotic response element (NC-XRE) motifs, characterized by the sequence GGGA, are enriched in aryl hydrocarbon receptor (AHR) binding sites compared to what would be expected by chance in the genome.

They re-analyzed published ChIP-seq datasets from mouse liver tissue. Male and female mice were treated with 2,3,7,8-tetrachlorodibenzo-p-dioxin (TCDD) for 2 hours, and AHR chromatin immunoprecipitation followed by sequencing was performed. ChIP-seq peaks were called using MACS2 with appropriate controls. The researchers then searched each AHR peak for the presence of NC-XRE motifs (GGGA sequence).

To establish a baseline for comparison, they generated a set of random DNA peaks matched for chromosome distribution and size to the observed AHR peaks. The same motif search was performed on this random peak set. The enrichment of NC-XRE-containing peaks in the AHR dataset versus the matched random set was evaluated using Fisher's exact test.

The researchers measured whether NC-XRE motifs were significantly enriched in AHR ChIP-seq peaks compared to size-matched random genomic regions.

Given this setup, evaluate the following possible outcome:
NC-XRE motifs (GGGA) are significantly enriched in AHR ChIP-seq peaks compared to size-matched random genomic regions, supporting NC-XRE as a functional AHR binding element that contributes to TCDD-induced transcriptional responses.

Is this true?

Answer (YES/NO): YES